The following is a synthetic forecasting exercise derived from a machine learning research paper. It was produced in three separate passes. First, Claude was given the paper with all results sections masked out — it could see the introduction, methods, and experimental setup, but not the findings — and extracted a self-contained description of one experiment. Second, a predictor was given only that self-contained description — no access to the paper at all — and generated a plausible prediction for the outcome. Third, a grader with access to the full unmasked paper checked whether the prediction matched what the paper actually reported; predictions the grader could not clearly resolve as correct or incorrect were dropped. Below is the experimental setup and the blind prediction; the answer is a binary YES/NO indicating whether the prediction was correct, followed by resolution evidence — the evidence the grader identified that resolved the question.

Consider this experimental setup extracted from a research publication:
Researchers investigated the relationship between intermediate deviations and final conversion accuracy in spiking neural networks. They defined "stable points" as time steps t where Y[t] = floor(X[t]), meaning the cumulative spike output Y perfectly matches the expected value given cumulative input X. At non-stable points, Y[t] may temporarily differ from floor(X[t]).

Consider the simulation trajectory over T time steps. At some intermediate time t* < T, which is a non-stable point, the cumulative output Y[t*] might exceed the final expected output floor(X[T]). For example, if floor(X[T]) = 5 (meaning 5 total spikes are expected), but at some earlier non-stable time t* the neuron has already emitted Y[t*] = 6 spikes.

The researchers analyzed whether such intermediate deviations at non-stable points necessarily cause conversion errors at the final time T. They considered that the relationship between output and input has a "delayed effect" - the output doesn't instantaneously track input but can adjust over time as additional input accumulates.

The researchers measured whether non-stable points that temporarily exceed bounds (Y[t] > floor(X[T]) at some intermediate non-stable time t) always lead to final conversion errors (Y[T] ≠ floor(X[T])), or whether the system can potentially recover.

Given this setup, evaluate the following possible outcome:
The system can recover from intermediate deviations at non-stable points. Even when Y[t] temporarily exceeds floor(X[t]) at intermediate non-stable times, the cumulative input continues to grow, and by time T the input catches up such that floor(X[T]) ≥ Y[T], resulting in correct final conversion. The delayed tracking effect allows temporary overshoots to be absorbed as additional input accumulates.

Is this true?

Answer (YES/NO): YES